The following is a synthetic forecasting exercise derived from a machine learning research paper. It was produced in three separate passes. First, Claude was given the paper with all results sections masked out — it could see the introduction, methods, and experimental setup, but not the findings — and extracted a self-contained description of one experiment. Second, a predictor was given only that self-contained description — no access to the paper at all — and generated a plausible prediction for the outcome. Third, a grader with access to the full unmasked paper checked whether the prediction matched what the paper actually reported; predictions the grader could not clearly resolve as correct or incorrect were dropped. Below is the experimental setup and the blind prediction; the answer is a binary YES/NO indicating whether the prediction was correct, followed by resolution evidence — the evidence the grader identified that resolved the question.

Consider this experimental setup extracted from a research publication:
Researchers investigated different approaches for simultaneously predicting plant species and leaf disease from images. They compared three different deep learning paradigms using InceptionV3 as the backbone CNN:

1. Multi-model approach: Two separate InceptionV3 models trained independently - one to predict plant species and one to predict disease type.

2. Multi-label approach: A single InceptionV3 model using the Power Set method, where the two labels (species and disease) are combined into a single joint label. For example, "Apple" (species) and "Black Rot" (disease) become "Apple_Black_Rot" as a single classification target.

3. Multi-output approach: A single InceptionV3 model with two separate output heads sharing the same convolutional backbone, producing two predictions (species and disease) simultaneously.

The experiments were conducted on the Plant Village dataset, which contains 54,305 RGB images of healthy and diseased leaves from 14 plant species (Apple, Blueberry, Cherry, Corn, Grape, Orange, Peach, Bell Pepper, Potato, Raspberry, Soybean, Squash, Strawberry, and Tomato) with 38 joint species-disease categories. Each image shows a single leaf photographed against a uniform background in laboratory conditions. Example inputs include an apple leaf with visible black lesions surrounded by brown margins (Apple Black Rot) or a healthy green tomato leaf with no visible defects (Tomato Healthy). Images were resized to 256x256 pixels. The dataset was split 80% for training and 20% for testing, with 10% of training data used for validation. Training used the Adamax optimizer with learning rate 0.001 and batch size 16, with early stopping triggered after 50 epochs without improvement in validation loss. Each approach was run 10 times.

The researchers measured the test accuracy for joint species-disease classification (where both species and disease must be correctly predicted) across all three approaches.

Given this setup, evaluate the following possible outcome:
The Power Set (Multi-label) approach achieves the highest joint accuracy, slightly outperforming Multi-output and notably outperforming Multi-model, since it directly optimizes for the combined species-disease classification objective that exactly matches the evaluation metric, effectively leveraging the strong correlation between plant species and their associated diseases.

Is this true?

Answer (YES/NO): YES